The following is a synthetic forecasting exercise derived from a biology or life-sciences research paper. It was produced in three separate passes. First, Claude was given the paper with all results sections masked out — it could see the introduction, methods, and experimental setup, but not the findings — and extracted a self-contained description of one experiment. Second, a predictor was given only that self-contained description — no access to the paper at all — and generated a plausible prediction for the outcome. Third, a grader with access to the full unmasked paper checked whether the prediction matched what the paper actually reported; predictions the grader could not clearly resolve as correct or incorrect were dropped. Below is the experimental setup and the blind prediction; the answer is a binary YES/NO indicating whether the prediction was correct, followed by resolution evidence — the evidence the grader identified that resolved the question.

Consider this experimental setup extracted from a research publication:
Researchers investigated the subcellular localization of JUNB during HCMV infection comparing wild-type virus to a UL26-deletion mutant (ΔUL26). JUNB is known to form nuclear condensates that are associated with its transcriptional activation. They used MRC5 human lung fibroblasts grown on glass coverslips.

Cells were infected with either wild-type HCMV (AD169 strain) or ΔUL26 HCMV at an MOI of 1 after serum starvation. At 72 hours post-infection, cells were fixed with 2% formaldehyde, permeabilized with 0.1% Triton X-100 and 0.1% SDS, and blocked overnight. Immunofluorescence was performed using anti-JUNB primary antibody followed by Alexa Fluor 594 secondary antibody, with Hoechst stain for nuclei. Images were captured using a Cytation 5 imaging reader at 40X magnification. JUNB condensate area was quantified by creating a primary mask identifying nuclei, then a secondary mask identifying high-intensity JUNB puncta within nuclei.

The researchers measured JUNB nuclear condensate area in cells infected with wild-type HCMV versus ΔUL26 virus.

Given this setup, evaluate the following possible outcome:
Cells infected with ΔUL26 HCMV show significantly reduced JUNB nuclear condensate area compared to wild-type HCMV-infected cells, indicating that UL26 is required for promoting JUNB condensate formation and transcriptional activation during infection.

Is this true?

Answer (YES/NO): NO